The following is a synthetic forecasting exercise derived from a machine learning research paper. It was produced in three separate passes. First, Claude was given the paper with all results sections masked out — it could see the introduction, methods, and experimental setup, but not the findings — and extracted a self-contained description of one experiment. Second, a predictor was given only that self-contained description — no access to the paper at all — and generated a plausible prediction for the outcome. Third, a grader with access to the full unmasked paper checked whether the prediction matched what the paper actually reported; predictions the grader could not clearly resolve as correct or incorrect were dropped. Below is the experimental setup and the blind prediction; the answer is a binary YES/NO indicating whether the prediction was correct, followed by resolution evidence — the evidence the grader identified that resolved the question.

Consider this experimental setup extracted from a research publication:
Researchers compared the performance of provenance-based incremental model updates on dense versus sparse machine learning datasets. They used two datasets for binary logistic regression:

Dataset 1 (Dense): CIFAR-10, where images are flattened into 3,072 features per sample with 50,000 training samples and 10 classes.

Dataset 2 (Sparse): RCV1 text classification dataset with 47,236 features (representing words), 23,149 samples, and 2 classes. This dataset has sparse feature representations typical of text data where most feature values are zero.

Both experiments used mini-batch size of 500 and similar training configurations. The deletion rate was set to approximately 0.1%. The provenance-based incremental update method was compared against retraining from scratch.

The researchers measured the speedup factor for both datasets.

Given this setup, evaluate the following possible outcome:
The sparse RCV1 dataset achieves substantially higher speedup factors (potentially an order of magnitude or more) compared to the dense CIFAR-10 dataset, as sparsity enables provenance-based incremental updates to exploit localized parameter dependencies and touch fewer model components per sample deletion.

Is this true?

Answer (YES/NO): NO